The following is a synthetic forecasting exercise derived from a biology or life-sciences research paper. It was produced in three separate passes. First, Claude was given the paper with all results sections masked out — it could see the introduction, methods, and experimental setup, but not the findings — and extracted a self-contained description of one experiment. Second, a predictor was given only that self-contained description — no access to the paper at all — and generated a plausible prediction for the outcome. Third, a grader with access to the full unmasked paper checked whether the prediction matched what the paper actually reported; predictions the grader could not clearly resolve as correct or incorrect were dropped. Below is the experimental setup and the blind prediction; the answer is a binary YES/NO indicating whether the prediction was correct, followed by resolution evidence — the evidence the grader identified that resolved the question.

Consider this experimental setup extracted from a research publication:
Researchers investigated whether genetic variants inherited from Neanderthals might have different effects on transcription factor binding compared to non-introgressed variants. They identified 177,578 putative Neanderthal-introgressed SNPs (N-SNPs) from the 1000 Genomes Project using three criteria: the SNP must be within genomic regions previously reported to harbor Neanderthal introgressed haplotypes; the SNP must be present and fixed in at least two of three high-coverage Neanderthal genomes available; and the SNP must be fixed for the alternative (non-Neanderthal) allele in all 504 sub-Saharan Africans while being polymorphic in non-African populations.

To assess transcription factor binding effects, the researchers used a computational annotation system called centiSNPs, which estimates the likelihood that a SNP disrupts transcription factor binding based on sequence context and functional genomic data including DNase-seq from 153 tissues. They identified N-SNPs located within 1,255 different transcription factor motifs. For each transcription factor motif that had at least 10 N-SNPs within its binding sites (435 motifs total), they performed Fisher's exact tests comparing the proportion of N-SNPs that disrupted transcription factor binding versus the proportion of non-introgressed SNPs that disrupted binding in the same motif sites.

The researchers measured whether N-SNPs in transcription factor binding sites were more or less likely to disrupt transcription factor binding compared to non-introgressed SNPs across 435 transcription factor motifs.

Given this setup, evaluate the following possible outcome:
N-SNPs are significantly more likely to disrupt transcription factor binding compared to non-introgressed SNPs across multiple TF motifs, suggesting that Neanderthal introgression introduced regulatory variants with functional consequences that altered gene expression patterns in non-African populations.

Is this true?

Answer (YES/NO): YES